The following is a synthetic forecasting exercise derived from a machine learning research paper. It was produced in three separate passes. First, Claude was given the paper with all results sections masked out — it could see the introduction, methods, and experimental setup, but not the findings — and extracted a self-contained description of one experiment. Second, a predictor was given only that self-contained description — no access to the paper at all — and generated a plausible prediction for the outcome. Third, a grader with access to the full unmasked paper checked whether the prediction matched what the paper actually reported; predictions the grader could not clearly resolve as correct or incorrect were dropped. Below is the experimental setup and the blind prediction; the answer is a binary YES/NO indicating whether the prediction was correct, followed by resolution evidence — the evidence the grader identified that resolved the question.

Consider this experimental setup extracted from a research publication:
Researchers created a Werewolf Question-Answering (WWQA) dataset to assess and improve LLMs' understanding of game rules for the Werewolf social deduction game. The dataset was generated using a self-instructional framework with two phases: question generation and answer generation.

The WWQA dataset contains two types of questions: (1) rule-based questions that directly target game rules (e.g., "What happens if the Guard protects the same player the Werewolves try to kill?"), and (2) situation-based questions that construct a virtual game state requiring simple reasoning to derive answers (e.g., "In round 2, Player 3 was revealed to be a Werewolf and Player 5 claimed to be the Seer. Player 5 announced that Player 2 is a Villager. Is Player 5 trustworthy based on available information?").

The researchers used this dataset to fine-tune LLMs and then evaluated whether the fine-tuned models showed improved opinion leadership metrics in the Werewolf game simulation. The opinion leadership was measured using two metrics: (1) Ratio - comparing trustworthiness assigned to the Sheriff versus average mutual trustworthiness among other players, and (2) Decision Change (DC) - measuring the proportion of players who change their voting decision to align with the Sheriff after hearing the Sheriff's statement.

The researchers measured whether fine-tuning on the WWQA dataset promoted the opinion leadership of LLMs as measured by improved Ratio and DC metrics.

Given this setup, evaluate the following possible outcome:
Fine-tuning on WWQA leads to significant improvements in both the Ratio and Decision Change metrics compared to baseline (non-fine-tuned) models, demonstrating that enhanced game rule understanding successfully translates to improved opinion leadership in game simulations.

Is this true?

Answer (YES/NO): NO